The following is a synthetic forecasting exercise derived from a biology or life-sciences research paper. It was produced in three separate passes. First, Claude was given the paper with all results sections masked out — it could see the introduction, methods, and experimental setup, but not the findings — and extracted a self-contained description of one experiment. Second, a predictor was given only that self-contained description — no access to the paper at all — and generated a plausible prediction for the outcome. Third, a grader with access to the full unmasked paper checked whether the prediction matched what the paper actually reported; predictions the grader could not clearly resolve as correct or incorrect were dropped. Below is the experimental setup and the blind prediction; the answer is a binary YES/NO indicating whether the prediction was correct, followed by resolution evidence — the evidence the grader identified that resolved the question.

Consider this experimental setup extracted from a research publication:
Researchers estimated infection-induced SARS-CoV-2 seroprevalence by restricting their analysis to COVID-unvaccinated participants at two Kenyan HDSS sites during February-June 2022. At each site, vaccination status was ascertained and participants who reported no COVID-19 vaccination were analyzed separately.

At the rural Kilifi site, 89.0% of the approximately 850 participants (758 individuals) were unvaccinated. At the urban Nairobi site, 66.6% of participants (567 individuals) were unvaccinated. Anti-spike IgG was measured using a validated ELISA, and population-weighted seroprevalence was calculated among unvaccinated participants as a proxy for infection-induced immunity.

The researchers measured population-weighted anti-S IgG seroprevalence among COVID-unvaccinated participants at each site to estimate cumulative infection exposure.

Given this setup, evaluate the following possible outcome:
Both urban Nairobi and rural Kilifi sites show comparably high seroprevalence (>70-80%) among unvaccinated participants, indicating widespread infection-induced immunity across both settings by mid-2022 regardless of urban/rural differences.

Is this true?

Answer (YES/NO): NO